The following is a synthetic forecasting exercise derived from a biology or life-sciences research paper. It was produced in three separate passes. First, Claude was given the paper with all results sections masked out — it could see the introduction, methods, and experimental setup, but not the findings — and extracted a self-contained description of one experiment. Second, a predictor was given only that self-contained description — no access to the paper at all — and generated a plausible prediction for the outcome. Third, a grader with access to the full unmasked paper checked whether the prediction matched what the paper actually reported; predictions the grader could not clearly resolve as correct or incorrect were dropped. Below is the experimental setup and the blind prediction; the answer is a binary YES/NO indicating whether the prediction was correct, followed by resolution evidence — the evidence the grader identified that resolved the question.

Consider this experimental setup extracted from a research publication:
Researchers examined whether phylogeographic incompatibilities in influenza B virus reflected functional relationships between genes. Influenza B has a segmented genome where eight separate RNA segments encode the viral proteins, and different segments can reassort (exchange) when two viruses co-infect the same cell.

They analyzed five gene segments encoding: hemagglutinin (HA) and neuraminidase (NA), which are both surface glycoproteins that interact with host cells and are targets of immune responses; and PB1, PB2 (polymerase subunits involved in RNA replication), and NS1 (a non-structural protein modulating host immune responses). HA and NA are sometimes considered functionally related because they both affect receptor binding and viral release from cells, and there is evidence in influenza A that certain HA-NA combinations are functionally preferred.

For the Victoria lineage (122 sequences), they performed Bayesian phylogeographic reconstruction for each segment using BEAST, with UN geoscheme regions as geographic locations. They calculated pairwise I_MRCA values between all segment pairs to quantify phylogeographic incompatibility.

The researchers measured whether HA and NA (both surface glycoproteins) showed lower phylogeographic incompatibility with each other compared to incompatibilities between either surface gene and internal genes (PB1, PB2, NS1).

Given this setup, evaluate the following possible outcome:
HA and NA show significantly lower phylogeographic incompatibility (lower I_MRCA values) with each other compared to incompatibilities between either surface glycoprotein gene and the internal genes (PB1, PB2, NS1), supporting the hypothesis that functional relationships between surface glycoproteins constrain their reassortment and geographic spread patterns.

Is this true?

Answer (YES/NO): NO